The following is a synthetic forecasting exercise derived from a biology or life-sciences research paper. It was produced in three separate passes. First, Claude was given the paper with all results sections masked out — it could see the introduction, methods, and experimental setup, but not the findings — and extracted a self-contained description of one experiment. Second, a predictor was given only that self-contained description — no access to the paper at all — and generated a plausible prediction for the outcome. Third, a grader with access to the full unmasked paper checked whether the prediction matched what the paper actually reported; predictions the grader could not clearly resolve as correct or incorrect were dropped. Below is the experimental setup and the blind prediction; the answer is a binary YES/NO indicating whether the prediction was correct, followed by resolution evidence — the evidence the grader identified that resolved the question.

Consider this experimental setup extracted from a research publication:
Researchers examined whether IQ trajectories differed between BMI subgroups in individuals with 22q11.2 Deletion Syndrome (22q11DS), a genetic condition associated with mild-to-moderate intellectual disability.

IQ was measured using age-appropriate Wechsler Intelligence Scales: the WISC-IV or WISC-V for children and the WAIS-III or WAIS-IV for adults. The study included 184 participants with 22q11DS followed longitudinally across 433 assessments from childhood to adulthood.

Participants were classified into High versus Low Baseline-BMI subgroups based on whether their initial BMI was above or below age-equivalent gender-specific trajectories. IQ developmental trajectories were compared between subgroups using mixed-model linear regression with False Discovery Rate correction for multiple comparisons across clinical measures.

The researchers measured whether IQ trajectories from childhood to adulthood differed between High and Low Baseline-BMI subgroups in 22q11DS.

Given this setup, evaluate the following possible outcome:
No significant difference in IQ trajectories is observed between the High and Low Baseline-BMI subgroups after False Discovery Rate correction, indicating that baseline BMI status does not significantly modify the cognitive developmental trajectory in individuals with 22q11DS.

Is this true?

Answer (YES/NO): NO